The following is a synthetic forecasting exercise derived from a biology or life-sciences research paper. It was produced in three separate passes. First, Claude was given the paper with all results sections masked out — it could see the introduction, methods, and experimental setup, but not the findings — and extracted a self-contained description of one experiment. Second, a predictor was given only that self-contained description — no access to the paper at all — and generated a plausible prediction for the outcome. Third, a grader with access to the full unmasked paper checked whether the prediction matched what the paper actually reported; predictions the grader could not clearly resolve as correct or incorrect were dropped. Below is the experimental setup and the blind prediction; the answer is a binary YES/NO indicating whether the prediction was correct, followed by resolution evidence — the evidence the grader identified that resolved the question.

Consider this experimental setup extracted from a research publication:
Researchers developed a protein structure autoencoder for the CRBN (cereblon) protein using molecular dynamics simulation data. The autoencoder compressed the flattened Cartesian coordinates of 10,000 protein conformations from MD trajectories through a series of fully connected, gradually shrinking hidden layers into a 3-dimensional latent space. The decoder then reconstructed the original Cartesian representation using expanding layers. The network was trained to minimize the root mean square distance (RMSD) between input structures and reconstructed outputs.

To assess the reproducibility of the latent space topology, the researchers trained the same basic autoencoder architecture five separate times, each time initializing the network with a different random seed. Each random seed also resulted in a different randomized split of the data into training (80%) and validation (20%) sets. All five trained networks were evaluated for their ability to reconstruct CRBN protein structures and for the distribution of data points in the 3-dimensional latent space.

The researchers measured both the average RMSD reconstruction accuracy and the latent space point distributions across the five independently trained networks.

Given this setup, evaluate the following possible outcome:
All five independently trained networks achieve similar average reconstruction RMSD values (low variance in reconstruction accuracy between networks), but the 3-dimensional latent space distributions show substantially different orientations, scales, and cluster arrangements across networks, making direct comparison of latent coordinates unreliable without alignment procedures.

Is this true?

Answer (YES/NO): YES